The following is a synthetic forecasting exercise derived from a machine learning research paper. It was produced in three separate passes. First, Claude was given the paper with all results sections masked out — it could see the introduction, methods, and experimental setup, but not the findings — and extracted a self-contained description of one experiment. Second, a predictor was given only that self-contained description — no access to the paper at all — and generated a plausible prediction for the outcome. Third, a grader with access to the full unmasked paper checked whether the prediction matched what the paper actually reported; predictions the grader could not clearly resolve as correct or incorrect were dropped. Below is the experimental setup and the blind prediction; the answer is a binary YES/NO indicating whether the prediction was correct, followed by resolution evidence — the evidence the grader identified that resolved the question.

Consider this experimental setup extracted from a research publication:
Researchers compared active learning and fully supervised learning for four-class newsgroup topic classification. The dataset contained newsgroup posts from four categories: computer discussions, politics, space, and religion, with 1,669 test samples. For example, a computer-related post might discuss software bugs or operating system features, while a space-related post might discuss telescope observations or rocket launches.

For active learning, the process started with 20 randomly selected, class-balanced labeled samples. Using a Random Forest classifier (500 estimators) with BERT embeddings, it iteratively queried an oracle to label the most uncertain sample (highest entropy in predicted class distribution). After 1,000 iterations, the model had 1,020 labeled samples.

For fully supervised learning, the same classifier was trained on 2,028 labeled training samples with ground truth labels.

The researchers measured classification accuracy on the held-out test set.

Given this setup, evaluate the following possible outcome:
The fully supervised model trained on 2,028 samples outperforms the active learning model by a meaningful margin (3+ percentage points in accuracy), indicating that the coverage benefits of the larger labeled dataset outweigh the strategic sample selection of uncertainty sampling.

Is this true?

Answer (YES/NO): NO